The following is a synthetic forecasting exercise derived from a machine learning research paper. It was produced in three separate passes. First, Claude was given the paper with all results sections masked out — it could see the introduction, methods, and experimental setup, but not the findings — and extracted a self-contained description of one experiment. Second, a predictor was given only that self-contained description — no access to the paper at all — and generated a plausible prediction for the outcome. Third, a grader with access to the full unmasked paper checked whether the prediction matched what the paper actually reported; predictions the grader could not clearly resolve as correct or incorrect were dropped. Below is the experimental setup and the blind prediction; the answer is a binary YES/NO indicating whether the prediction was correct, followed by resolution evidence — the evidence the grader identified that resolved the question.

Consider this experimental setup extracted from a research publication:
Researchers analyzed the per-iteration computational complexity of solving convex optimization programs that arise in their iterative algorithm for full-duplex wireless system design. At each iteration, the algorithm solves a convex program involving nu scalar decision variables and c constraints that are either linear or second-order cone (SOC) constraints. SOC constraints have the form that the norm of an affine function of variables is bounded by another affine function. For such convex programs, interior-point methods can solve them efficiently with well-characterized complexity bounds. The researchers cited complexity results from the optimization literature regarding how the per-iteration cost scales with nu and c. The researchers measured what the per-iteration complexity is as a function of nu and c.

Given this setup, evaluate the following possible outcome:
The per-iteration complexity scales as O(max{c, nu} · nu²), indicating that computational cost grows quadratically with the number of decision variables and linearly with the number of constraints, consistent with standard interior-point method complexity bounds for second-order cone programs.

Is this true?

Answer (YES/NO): NO